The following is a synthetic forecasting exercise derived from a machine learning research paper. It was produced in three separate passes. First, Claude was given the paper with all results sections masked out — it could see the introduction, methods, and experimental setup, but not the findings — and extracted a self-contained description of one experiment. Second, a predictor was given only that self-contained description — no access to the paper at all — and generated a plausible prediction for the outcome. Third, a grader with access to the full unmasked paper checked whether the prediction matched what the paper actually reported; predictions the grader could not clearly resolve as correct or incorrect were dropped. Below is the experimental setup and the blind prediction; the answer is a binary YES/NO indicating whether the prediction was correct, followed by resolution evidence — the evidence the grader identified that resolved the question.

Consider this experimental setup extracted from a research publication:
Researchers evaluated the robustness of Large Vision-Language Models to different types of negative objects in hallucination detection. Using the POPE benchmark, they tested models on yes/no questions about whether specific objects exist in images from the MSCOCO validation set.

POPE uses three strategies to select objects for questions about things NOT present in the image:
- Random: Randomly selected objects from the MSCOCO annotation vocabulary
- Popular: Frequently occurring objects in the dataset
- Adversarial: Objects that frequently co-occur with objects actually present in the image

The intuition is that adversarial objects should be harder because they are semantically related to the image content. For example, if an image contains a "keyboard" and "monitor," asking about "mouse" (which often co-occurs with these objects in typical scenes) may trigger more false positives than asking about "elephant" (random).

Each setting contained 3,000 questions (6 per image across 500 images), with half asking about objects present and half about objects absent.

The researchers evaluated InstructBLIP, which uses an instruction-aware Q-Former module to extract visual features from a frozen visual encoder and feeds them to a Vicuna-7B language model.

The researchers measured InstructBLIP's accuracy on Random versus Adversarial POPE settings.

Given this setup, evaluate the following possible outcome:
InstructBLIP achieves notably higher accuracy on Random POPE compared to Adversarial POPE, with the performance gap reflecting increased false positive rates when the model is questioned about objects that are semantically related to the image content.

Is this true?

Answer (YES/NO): YES